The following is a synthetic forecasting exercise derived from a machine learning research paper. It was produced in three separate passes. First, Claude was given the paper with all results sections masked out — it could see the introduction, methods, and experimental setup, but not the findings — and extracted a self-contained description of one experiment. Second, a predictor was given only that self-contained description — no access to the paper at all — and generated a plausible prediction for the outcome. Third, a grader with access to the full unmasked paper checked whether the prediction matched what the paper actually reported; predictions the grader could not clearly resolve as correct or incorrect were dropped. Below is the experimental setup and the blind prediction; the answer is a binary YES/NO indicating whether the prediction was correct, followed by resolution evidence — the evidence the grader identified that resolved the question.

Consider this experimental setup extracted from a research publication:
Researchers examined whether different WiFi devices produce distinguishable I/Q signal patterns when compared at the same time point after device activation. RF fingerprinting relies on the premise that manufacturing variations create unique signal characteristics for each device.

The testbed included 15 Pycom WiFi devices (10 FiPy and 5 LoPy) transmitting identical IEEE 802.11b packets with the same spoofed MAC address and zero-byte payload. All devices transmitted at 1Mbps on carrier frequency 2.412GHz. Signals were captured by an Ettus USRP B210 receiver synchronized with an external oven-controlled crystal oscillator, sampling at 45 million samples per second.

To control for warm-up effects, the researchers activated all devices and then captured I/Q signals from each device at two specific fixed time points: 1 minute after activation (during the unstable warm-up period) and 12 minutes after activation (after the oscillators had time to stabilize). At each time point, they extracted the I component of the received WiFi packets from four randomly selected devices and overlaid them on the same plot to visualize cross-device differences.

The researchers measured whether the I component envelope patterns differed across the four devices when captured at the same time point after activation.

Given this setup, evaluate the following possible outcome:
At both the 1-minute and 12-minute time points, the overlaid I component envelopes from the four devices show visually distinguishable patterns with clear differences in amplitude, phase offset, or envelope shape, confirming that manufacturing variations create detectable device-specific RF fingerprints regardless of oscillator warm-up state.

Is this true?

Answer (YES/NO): NO